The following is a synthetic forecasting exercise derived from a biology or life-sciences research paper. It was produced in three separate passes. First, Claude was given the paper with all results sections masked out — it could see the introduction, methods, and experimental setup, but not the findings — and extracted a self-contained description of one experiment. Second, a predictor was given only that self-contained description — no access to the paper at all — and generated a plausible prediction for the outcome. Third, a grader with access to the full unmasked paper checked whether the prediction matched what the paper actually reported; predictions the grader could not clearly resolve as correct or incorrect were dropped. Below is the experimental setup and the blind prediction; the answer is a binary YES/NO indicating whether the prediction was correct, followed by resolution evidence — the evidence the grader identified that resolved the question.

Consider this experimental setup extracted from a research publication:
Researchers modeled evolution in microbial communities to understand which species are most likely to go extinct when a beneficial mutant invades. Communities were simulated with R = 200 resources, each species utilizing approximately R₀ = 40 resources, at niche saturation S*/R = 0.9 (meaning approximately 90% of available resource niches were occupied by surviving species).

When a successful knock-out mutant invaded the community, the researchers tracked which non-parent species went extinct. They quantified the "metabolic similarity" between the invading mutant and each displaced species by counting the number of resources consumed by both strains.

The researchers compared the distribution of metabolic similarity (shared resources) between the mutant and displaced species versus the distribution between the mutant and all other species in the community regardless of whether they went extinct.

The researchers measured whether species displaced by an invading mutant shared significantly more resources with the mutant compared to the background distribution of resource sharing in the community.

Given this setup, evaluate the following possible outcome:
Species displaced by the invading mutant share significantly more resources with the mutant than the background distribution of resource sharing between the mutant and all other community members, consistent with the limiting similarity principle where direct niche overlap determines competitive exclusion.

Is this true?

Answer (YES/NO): NO